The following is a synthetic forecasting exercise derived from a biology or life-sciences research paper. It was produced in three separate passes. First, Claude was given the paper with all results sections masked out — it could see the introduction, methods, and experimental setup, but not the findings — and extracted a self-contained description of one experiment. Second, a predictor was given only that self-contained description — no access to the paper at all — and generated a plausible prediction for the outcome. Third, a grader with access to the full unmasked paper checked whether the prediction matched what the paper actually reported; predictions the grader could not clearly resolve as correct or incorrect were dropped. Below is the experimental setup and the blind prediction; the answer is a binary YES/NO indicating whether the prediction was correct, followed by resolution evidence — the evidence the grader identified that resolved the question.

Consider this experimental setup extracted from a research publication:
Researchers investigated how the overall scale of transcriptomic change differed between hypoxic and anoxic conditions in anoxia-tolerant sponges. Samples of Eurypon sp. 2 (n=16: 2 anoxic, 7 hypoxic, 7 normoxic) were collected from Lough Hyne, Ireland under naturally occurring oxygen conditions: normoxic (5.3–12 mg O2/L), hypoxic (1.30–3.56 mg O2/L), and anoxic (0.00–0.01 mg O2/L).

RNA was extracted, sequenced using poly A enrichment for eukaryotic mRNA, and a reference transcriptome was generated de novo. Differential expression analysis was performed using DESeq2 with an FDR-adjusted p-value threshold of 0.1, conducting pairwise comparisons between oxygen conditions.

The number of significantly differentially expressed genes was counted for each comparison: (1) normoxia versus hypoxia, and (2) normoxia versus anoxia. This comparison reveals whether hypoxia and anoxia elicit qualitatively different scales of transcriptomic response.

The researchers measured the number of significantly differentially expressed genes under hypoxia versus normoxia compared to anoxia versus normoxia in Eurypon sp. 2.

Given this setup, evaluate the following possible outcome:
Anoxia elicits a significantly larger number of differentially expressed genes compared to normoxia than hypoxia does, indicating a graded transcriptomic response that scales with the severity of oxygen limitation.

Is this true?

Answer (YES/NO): YES